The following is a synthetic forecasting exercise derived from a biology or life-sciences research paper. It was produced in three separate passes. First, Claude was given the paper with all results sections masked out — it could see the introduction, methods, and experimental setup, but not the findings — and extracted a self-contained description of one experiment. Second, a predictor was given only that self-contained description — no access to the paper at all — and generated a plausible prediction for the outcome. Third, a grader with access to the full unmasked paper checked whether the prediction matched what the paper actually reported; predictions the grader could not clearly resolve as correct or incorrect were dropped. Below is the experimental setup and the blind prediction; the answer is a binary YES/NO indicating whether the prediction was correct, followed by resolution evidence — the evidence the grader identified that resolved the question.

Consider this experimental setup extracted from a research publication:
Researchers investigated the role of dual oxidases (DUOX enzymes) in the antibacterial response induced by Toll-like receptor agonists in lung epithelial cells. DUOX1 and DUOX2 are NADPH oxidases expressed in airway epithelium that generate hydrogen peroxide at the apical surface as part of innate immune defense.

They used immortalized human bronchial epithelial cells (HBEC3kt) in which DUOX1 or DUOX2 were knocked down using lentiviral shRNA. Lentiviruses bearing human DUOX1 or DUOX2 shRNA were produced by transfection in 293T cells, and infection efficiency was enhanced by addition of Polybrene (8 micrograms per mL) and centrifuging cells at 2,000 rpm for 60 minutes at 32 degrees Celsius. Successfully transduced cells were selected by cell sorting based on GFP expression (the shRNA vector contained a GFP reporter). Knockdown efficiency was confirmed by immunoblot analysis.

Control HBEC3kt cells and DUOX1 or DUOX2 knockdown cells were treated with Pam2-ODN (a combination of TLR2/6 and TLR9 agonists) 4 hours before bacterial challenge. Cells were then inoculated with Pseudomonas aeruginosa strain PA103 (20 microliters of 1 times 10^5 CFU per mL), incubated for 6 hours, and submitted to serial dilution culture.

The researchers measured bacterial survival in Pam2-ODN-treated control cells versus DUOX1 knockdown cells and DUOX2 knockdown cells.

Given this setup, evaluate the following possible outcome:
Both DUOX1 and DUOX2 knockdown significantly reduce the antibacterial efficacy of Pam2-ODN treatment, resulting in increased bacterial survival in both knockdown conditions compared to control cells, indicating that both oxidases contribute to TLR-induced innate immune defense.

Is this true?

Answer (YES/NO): YES